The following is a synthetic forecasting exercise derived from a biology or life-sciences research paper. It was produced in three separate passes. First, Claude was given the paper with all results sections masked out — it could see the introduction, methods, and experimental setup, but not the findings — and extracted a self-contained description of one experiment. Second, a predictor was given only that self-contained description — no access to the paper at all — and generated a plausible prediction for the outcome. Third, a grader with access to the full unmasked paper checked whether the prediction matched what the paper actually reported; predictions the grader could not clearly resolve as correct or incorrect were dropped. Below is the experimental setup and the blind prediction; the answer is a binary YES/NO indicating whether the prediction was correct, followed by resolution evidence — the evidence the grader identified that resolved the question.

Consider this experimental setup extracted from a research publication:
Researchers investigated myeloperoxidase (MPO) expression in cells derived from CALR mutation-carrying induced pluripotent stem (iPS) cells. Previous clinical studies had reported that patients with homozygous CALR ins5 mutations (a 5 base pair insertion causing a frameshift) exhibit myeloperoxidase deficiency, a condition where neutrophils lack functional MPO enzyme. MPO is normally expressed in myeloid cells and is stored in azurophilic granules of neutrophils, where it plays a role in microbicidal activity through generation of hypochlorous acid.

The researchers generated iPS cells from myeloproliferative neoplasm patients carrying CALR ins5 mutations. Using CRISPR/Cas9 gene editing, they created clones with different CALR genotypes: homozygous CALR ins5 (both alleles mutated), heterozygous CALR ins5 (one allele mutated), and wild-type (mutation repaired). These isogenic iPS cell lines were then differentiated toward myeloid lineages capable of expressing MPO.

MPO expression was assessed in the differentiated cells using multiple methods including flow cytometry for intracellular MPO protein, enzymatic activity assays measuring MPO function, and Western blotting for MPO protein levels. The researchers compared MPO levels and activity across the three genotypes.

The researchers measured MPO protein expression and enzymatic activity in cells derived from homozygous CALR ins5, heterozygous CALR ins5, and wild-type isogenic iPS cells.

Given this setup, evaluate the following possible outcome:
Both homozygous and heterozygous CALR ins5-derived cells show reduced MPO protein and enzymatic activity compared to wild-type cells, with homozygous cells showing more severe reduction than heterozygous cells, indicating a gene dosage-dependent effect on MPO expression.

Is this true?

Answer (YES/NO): NO